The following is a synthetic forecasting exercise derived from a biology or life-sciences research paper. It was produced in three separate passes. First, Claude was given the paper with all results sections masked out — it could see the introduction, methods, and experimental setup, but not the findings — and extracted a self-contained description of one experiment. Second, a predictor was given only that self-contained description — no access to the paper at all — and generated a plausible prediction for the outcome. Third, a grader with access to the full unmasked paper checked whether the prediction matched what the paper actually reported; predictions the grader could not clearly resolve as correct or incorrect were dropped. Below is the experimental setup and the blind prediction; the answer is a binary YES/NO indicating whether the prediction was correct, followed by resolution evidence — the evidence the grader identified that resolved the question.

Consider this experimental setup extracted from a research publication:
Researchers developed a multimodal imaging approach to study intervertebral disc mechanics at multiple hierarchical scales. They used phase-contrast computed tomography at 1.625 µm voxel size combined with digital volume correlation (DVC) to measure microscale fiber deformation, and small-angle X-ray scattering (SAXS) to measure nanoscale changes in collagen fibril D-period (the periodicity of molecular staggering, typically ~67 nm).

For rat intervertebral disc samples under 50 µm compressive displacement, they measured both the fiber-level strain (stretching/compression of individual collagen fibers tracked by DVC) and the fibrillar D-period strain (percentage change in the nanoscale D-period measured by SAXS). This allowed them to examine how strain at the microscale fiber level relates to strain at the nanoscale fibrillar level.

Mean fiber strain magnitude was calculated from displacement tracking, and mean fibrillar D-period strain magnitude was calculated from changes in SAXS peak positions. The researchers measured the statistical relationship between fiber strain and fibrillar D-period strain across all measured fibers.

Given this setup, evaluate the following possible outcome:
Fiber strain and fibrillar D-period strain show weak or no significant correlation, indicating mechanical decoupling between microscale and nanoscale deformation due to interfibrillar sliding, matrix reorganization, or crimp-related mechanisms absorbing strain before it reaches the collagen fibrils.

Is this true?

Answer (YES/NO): NO